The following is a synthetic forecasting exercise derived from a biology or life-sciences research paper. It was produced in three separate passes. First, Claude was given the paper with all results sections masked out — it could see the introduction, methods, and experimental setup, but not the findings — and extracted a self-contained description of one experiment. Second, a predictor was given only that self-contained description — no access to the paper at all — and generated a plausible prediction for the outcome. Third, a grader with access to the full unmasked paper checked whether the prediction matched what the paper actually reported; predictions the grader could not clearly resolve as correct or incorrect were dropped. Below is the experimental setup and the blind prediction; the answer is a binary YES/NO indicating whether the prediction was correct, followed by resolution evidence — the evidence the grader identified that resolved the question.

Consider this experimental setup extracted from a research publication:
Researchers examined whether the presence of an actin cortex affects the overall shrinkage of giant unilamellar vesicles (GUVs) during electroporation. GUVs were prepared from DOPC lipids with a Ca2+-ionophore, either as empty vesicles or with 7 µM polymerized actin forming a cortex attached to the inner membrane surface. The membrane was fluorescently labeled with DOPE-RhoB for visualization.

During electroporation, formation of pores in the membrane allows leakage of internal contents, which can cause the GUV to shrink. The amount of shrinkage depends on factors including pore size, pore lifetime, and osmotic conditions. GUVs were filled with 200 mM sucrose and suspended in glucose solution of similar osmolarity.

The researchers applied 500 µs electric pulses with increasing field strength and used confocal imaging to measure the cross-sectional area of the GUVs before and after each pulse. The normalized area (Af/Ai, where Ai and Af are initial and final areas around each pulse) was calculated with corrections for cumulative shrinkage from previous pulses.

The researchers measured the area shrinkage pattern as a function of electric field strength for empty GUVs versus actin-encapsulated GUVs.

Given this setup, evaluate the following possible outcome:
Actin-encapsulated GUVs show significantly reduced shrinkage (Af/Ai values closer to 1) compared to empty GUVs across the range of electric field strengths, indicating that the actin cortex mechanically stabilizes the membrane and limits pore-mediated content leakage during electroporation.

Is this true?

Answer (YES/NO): YES